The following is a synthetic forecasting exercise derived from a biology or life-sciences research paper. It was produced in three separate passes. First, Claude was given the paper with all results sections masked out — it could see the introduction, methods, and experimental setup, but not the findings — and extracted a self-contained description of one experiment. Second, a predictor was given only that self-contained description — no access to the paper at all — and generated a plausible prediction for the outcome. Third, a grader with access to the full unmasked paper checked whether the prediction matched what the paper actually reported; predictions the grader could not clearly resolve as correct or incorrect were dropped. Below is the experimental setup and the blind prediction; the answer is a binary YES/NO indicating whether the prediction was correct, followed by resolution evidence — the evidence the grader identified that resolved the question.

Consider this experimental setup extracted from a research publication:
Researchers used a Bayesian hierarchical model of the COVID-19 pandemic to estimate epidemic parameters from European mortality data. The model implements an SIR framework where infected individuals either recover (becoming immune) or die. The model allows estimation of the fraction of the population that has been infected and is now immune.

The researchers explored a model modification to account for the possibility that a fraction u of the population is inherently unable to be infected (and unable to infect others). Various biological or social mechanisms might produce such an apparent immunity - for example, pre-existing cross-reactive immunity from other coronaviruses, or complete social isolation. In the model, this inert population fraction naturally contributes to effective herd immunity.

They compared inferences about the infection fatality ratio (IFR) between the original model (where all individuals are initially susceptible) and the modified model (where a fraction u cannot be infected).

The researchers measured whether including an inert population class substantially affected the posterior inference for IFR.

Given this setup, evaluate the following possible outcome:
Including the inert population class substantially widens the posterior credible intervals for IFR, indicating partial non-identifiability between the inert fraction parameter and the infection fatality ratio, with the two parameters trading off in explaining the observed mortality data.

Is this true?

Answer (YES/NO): NO